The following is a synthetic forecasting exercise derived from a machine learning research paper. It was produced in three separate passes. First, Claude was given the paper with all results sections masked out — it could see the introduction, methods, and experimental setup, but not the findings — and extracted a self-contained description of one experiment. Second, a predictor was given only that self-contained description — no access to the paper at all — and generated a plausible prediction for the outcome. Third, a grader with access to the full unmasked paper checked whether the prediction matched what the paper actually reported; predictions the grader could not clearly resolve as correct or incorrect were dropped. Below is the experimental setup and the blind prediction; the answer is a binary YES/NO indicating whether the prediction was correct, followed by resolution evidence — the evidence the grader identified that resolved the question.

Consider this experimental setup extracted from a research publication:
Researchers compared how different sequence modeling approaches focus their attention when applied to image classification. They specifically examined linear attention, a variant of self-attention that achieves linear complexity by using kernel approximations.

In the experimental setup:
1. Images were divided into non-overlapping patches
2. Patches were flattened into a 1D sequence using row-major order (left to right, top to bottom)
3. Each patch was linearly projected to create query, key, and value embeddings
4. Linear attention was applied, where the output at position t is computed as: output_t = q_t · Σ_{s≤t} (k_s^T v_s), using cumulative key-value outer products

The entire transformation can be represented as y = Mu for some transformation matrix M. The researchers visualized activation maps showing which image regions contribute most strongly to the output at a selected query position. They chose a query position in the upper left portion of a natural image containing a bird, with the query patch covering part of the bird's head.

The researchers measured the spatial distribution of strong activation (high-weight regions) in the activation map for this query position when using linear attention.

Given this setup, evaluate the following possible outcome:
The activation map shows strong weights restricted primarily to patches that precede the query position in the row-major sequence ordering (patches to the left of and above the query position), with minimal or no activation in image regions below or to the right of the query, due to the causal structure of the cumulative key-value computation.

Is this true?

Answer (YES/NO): YES